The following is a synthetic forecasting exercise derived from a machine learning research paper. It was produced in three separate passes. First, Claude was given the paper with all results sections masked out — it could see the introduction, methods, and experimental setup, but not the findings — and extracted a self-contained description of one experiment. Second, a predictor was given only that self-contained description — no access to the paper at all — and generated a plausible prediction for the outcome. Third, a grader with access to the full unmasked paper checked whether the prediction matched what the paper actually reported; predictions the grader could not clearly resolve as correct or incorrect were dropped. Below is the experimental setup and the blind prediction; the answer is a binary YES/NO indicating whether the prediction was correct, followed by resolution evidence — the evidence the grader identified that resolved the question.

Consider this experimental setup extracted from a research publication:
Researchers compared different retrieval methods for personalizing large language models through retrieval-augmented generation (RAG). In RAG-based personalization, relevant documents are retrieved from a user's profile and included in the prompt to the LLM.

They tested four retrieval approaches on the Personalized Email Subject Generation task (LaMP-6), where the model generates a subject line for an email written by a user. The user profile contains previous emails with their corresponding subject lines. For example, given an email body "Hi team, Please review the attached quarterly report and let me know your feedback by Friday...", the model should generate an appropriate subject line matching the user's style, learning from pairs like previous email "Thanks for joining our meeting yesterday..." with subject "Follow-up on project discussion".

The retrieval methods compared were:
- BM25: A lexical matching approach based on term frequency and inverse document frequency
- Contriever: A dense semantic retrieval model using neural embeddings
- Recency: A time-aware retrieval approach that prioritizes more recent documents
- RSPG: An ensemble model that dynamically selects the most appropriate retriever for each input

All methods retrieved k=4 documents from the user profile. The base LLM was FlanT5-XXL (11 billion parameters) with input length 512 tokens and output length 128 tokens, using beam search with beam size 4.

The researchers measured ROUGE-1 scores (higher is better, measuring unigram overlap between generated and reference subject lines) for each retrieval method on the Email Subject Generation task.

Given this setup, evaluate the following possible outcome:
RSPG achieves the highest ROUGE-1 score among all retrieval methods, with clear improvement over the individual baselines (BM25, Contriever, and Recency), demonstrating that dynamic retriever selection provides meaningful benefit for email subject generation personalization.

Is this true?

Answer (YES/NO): YES